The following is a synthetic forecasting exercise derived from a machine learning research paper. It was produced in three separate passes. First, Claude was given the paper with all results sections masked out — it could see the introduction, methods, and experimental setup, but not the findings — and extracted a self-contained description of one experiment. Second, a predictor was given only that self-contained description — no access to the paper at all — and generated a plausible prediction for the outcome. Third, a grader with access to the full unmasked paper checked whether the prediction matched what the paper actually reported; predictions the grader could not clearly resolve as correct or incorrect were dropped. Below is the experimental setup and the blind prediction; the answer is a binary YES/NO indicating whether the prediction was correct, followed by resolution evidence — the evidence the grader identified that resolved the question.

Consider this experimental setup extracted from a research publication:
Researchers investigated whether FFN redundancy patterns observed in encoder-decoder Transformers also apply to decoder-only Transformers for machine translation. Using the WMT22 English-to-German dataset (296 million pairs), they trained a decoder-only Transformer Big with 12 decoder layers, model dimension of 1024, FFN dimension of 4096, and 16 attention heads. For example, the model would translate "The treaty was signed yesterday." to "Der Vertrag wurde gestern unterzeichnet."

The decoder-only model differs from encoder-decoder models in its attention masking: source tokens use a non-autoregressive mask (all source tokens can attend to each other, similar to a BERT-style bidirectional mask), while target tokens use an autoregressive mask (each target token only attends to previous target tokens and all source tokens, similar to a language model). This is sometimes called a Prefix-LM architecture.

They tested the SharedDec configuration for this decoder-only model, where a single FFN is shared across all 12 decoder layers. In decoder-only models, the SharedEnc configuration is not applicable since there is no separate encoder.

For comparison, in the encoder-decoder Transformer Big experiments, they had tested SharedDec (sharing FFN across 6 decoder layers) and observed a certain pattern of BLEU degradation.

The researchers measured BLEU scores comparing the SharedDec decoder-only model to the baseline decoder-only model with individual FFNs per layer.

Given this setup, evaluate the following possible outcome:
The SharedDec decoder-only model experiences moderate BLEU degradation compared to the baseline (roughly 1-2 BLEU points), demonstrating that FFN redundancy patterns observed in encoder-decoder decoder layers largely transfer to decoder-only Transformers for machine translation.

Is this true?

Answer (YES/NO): NO